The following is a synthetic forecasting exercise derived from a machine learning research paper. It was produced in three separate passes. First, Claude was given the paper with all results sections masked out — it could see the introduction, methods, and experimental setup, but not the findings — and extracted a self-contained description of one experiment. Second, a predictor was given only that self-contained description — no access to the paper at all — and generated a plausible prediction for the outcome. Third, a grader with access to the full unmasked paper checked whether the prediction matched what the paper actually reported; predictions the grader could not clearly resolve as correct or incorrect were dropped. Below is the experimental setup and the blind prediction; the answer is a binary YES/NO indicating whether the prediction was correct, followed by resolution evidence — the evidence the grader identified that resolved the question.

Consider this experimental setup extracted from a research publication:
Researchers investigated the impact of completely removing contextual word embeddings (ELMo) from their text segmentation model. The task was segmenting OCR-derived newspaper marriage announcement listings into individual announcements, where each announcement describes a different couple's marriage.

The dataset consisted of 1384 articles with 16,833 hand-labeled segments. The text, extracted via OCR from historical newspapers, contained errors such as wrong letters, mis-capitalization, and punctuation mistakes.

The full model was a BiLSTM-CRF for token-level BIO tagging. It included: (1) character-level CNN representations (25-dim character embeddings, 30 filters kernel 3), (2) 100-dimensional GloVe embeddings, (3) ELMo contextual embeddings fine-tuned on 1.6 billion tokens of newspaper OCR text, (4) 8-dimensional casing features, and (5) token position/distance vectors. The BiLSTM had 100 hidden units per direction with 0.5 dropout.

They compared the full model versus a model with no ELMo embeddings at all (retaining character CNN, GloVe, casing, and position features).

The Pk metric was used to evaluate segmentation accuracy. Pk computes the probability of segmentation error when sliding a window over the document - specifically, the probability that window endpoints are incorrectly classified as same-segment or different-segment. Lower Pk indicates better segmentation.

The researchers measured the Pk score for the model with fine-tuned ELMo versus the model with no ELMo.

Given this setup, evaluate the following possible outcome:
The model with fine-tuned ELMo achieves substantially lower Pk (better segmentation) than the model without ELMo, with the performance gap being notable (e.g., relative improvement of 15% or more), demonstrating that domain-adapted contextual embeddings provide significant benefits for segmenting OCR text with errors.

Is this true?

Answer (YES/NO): YES